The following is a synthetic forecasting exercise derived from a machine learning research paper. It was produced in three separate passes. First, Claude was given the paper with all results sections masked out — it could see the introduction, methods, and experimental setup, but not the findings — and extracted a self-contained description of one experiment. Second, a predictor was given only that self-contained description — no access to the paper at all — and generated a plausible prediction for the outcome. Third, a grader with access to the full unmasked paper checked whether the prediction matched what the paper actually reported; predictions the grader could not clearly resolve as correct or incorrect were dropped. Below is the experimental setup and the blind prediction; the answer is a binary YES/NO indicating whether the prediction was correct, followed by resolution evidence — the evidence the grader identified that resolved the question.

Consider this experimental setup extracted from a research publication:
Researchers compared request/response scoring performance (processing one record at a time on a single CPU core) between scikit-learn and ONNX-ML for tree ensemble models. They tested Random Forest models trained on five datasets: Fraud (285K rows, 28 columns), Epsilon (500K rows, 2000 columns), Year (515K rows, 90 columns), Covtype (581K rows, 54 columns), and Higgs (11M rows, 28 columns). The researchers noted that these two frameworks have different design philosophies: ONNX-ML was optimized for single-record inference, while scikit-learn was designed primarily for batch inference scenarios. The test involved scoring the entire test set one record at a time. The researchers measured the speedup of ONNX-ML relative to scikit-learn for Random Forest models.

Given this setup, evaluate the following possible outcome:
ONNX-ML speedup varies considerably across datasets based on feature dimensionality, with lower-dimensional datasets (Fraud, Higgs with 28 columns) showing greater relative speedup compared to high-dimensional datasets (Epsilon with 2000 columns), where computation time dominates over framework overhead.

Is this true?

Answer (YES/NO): NO